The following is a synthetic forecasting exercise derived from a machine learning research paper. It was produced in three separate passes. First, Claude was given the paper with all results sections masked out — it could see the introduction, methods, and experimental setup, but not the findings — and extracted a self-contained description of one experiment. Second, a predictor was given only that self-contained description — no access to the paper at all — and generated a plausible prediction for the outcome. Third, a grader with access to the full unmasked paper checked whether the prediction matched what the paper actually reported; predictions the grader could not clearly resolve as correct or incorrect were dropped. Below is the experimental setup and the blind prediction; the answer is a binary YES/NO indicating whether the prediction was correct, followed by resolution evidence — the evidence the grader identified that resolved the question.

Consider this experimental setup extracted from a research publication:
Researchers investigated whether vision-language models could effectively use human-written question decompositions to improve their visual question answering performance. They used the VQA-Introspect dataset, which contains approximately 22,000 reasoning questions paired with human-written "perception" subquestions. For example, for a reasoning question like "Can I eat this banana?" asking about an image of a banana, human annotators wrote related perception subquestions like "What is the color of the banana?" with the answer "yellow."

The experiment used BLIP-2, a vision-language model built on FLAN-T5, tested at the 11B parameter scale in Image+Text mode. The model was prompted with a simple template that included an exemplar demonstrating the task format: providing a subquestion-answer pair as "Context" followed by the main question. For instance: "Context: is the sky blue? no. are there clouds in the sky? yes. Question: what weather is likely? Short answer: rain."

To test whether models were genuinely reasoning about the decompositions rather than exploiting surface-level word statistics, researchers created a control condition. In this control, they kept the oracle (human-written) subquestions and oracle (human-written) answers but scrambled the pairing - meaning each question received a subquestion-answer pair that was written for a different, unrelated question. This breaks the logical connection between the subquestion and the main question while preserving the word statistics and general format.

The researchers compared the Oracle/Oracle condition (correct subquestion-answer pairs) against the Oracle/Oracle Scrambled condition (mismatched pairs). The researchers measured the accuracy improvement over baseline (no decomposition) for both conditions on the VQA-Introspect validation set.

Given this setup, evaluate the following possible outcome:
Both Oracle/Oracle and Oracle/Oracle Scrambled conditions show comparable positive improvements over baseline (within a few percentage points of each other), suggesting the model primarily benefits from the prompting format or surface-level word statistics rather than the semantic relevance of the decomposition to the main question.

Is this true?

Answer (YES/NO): NO